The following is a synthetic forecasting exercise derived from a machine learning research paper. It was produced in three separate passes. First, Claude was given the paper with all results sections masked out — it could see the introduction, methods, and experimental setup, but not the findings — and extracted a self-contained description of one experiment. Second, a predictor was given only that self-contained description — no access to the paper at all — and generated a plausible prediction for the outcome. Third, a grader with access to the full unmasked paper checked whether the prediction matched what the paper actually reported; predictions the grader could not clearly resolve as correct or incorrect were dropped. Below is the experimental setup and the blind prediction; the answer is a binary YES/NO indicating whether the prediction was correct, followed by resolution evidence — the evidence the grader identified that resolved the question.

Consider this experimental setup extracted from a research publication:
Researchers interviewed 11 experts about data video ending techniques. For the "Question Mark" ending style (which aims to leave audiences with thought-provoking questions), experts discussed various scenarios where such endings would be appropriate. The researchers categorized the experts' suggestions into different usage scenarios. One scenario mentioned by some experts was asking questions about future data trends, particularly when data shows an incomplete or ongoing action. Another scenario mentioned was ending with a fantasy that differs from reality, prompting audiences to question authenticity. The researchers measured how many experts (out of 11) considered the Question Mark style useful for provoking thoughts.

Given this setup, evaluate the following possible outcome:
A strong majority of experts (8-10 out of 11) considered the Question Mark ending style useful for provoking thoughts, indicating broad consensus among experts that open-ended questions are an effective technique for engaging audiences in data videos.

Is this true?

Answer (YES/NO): NO